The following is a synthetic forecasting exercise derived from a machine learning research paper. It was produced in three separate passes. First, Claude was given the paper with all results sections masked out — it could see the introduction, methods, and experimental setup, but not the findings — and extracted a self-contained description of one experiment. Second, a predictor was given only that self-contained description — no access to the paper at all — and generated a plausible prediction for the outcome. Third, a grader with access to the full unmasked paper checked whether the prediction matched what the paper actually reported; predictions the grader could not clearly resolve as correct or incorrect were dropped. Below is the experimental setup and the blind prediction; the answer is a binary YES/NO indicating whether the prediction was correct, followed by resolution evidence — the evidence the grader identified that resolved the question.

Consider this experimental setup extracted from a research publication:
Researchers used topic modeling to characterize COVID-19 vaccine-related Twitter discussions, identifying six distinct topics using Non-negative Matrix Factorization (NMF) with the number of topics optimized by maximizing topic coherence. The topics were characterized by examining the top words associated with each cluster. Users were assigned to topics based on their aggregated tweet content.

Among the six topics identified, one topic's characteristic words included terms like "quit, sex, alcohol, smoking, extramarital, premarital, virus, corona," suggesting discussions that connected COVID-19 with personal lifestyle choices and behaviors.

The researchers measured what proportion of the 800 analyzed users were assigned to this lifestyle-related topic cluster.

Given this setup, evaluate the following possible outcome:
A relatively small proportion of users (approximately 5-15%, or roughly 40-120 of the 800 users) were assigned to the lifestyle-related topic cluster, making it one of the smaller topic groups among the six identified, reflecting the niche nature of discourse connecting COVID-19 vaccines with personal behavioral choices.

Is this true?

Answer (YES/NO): NO